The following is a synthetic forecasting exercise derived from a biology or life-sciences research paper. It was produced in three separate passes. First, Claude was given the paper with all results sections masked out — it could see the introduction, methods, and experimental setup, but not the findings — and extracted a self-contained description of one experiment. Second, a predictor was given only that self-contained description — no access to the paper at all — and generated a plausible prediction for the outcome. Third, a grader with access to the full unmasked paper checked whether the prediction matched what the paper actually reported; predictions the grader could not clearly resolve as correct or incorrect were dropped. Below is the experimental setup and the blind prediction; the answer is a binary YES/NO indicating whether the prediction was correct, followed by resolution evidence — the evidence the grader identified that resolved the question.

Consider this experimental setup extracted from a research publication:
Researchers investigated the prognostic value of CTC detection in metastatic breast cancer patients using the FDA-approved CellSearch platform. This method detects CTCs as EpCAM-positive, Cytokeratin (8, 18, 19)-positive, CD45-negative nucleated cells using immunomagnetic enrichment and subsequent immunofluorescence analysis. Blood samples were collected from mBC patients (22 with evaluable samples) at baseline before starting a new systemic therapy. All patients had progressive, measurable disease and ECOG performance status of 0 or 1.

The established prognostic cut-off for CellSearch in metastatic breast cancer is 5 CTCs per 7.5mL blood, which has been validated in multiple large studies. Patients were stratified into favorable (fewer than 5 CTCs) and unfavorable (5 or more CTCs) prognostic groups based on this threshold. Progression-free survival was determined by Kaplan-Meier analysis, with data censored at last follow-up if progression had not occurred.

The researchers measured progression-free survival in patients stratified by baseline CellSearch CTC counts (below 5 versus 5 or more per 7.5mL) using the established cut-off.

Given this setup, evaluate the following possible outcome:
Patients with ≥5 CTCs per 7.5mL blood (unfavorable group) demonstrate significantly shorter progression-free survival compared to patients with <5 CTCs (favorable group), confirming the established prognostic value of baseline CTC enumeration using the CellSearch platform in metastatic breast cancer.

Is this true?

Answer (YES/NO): YES